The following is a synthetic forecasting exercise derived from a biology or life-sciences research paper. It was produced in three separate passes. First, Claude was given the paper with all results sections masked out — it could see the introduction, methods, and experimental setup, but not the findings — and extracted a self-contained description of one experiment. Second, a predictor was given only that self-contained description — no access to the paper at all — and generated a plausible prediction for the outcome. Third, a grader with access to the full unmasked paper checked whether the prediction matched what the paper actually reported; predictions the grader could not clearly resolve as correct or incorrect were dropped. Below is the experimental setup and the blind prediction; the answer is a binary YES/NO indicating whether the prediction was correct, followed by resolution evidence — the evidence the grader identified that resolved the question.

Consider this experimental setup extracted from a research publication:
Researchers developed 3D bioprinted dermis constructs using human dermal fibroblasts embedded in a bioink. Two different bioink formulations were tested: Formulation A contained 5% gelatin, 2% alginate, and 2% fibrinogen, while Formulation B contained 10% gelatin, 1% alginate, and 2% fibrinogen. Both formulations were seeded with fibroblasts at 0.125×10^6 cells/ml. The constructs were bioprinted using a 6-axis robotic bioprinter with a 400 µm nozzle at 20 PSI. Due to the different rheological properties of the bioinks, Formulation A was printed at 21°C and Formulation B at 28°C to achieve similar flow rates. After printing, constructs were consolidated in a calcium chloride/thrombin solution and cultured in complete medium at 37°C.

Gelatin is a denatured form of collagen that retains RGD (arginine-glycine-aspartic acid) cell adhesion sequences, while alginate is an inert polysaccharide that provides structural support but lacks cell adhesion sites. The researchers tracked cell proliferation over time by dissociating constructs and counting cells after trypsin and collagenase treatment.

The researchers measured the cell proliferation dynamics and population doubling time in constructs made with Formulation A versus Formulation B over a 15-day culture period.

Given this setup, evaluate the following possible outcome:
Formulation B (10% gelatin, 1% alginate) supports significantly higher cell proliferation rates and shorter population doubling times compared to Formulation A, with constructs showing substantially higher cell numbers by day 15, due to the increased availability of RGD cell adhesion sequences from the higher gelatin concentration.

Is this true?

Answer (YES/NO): NO